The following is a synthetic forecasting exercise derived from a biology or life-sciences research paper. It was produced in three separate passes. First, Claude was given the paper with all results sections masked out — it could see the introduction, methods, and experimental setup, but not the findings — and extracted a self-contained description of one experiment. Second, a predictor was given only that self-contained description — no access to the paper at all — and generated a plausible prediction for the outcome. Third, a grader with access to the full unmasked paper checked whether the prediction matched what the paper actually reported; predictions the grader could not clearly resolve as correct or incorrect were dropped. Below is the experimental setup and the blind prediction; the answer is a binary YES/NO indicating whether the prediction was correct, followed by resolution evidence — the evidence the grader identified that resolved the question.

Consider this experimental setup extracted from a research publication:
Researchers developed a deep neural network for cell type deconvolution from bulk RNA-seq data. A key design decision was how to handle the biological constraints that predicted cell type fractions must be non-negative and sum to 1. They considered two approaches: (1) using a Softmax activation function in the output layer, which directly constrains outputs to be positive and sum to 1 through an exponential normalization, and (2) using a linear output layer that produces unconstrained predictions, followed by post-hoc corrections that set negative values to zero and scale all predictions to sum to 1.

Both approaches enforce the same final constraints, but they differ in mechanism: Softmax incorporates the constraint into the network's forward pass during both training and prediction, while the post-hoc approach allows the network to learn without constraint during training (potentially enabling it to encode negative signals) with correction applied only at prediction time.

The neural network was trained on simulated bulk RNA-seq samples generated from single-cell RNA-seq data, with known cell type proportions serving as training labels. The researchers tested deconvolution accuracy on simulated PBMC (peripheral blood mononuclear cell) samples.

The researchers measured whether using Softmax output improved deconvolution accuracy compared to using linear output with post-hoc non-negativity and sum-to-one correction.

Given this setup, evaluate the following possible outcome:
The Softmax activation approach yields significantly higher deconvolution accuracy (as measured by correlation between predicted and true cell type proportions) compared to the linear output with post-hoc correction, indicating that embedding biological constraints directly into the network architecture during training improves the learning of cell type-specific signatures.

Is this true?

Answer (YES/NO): NO